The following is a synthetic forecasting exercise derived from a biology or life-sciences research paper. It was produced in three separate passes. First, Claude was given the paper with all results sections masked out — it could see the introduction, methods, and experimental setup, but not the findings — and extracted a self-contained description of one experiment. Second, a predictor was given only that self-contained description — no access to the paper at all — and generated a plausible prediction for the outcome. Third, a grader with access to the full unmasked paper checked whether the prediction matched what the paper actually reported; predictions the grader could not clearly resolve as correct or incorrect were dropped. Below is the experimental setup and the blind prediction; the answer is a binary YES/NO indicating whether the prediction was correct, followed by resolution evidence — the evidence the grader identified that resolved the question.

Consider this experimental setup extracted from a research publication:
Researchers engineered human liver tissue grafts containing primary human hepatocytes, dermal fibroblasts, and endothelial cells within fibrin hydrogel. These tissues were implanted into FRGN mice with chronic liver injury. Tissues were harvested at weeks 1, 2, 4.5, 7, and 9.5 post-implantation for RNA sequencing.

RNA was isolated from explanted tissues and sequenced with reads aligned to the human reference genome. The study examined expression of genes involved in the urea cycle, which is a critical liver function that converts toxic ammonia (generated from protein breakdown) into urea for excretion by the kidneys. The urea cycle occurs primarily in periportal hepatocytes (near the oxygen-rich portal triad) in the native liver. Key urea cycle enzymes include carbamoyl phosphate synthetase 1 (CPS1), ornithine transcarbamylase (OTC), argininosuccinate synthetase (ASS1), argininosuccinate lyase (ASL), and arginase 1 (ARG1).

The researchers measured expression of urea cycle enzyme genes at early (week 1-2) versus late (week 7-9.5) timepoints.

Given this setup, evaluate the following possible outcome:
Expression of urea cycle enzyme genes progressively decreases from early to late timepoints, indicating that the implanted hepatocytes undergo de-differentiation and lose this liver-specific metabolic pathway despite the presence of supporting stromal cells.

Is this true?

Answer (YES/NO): NO